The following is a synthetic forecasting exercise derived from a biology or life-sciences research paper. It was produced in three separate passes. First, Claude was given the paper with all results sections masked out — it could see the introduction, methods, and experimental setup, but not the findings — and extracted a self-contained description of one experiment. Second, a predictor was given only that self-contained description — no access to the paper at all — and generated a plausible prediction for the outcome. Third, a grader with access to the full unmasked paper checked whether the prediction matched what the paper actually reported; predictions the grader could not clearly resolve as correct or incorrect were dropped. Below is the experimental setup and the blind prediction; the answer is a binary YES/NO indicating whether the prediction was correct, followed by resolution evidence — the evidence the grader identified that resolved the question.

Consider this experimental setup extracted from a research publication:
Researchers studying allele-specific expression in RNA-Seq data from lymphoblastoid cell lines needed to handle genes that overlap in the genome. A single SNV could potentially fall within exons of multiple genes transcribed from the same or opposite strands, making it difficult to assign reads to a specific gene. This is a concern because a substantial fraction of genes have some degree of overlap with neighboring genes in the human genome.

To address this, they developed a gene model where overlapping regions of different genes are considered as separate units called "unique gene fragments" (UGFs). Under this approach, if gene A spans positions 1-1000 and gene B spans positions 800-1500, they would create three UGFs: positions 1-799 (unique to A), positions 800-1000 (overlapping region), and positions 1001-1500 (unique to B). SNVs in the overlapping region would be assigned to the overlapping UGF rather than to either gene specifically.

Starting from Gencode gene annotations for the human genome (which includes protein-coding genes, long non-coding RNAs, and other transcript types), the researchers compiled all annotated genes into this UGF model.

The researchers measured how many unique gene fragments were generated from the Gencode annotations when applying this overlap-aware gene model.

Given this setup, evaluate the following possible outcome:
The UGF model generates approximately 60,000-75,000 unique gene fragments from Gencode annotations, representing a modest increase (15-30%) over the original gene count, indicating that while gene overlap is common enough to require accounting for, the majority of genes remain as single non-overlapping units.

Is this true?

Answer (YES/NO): NO